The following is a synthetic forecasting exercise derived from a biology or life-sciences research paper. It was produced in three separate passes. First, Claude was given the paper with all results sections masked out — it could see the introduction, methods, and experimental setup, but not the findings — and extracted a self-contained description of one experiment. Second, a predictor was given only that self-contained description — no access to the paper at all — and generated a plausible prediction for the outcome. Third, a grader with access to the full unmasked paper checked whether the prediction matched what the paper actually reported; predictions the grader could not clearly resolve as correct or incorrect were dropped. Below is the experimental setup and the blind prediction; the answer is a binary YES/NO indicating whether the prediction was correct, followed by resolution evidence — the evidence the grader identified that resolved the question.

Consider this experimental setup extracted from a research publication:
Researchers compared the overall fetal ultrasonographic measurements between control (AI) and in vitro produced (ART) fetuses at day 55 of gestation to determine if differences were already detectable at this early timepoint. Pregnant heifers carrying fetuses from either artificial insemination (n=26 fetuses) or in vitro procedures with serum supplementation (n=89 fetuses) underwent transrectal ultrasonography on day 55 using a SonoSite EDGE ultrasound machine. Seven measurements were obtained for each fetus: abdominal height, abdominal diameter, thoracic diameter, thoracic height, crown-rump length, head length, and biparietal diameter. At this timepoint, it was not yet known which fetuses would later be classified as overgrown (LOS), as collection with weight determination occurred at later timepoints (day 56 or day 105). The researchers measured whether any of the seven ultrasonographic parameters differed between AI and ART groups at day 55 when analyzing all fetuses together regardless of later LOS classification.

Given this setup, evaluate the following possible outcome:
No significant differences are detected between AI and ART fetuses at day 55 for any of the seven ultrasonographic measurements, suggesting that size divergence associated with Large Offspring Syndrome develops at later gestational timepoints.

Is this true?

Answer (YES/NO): YES